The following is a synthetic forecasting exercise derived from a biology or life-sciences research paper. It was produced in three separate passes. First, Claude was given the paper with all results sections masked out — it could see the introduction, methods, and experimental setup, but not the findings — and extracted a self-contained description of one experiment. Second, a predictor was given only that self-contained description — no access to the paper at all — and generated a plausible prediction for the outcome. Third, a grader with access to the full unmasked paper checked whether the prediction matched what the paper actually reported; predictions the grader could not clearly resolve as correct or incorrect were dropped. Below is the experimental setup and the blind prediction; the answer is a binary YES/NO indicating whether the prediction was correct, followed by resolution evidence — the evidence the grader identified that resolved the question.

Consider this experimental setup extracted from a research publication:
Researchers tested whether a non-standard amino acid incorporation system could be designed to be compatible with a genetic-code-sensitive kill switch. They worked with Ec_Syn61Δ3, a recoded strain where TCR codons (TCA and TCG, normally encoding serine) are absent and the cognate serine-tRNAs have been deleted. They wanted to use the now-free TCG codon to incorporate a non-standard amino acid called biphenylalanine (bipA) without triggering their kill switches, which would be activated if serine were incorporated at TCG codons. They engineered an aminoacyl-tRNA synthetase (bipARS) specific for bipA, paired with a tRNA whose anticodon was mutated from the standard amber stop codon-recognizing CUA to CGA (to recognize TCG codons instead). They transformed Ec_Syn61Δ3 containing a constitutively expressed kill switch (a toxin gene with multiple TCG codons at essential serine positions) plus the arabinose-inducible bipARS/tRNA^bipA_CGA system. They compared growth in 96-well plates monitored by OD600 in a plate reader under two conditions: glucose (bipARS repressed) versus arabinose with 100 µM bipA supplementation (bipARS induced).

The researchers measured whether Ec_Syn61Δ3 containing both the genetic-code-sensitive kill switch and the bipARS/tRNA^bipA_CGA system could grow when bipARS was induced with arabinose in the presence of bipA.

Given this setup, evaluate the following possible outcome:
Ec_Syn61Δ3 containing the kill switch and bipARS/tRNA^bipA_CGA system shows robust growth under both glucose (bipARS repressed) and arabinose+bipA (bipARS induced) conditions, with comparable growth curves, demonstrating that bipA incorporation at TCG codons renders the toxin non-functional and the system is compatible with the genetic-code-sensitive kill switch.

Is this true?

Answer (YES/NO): YES